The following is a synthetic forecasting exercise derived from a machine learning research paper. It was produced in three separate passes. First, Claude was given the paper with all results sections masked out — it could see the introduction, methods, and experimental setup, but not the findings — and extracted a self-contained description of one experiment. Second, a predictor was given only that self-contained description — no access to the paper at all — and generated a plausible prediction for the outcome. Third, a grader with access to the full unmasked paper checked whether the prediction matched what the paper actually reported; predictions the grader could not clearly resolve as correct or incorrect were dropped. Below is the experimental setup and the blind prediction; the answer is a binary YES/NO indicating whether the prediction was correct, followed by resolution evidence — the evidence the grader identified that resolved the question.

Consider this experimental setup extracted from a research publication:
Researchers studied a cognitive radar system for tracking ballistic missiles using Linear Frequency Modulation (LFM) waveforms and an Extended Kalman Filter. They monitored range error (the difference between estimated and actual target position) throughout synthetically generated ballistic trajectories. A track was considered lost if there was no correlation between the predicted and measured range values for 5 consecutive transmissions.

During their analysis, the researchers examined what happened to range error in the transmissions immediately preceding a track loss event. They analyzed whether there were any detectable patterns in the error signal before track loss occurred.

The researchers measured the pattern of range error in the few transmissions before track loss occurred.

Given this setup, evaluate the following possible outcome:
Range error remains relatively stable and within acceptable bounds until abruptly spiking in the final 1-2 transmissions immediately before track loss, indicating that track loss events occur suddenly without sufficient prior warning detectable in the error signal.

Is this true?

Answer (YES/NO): NO